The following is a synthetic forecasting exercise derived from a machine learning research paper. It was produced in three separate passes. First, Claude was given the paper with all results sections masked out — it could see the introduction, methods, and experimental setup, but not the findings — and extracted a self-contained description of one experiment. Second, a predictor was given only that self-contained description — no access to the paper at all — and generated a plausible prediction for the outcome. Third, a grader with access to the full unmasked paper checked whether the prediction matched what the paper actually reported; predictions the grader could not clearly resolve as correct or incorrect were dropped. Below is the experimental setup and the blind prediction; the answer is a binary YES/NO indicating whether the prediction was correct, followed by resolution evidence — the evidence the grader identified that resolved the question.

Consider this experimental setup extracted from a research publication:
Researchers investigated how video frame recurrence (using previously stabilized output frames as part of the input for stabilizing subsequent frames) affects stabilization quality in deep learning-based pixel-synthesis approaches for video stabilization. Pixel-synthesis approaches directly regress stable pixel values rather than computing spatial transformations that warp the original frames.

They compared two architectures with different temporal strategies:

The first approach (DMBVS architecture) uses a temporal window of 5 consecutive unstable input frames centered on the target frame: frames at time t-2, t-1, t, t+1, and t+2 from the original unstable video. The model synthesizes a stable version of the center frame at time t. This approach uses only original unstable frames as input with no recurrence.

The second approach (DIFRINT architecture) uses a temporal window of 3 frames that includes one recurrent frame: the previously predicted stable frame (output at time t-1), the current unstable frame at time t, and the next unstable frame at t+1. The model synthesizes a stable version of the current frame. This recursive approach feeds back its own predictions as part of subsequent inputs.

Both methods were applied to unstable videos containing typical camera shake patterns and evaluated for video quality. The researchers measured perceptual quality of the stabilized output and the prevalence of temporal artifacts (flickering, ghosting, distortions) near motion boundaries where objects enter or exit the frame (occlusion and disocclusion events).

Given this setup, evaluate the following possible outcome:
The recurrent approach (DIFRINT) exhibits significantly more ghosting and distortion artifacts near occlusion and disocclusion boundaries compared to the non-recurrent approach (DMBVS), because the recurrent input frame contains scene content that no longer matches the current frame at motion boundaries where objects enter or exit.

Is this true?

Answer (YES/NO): YES